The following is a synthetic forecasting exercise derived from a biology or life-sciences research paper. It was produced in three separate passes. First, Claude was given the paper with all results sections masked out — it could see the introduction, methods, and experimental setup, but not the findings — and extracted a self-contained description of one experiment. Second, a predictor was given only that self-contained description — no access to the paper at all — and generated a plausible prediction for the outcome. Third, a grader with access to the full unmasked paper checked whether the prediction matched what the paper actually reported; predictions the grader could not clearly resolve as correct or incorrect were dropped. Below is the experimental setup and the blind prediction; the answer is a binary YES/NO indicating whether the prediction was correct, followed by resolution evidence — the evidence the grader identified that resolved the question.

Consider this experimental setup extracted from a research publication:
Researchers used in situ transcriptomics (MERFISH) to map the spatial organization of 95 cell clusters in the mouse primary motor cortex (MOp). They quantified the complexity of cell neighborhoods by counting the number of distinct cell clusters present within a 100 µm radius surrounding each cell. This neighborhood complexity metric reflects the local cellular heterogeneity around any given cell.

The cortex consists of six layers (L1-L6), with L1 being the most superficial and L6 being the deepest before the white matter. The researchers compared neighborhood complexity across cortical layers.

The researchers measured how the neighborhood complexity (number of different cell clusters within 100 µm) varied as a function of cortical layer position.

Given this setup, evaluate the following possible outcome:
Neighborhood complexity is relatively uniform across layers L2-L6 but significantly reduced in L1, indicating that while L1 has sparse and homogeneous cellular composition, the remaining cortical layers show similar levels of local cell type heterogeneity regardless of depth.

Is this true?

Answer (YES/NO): NO